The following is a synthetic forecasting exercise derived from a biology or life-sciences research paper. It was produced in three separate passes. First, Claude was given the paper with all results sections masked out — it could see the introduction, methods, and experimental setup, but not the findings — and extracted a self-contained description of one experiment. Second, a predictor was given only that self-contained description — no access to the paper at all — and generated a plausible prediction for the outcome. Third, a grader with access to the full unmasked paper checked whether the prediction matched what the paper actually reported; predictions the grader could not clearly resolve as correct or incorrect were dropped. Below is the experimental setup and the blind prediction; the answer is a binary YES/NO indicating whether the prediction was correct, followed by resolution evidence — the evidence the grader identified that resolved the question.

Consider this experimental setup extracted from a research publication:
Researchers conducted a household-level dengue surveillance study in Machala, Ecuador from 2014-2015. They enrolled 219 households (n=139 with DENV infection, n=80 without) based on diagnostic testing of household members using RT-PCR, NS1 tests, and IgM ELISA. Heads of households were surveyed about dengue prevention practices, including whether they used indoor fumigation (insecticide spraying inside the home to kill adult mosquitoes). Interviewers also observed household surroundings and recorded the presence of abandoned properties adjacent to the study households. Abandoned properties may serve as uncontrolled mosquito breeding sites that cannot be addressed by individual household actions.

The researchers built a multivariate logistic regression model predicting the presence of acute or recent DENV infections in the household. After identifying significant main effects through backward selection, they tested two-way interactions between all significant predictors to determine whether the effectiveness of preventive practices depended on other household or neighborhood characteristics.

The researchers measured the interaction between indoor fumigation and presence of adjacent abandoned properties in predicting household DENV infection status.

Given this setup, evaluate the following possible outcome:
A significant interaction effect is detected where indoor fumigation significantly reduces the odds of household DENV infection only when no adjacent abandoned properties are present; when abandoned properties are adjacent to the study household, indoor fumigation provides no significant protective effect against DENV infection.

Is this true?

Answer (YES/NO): YES